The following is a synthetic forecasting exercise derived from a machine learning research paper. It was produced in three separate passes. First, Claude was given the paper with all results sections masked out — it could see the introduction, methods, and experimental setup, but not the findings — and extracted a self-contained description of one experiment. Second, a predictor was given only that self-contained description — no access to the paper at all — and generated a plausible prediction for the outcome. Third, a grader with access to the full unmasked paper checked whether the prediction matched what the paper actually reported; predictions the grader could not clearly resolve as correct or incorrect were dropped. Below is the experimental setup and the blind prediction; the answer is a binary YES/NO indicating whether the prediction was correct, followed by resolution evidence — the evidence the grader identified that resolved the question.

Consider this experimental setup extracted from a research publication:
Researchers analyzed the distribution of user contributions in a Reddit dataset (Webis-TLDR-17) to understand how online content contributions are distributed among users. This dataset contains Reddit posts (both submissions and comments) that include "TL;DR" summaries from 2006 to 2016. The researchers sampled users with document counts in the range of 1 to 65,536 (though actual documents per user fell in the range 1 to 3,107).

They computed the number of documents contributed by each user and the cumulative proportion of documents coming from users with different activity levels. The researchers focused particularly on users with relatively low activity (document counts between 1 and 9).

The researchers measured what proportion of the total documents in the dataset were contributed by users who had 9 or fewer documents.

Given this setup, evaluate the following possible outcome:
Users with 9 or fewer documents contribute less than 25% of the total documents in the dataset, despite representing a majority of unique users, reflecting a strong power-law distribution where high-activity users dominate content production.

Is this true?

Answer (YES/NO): NO